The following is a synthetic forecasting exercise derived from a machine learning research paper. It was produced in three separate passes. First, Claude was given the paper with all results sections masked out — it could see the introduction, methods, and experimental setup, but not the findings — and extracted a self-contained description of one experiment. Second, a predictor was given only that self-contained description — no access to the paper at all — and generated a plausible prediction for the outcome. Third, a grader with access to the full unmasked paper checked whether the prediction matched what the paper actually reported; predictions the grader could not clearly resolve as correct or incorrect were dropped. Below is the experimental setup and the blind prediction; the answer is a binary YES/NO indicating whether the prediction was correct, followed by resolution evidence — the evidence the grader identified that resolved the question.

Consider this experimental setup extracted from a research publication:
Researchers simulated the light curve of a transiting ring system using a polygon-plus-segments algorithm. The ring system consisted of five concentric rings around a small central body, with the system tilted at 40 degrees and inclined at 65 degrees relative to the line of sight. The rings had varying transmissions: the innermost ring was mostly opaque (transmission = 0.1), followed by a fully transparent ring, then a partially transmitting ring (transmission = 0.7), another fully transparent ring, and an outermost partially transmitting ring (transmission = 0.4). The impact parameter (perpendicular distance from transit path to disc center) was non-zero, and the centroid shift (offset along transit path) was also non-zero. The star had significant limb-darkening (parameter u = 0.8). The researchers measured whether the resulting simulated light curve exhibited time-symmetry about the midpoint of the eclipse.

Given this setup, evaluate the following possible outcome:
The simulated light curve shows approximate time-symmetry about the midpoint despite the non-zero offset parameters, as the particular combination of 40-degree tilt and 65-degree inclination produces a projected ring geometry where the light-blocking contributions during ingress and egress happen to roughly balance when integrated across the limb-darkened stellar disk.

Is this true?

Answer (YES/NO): NO